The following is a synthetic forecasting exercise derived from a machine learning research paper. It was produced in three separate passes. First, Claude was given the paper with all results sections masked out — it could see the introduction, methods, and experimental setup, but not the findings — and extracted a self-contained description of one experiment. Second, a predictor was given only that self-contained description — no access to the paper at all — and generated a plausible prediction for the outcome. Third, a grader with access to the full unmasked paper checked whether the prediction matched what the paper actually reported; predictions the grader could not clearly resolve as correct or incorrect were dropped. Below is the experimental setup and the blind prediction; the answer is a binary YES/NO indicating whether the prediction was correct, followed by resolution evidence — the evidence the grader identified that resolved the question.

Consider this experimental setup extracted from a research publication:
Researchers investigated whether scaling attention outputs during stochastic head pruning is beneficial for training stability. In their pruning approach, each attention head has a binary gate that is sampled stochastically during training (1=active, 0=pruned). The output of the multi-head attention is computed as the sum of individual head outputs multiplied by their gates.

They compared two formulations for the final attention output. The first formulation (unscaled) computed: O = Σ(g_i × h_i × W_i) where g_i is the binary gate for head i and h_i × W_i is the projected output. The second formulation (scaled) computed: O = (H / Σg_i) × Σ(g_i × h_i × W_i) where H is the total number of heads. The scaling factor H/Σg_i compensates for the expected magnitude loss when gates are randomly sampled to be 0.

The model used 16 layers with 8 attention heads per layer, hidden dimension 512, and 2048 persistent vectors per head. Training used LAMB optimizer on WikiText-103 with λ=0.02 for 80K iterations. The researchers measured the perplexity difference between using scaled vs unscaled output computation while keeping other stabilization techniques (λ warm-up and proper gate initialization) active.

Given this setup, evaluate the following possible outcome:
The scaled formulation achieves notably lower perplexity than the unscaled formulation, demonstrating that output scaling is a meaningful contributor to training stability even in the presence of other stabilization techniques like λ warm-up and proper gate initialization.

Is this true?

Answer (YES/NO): YES